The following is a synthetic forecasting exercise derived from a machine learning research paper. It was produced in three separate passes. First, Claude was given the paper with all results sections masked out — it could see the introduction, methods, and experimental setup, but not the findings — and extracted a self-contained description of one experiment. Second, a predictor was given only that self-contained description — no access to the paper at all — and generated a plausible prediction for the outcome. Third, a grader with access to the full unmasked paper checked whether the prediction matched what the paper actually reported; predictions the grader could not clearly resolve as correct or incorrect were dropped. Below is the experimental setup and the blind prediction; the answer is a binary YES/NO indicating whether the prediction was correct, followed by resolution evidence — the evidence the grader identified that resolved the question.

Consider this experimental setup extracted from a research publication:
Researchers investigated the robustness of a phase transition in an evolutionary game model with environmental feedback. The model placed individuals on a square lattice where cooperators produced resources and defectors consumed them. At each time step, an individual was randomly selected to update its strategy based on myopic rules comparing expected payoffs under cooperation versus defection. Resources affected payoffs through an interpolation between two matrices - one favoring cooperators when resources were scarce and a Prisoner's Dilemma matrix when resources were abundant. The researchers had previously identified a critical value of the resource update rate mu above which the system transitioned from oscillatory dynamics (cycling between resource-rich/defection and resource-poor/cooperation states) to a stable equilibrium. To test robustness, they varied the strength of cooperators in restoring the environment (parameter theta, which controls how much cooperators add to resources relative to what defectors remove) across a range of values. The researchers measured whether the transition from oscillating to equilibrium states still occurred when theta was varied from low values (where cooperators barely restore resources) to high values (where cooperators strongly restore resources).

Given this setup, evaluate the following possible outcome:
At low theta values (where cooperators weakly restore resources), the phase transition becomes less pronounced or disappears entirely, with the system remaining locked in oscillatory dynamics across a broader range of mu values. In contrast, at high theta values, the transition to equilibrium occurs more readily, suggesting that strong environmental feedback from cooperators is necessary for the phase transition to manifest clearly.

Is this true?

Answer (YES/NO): NO